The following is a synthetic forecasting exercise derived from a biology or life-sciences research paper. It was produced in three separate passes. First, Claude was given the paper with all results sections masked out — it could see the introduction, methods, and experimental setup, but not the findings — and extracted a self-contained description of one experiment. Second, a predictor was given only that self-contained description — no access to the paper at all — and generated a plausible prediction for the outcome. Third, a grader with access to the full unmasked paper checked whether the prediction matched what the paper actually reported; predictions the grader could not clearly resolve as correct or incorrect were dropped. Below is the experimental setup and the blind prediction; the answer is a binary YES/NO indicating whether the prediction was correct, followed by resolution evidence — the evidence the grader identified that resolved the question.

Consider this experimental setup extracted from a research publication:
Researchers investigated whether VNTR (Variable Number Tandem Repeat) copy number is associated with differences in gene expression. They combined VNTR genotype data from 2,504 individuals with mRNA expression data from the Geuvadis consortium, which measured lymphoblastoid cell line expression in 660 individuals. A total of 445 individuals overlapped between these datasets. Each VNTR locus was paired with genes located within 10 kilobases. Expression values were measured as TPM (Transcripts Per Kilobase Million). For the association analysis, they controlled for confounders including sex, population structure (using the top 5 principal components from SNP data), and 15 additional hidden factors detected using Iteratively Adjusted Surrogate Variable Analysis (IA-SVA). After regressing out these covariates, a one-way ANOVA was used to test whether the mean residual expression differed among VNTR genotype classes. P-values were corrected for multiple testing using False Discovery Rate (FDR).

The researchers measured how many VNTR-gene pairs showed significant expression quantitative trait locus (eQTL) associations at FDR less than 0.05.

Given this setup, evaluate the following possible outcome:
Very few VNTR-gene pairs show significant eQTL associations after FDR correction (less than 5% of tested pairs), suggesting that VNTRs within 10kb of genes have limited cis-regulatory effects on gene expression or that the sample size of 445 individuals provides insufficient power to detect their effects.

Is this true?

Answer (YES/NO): NO